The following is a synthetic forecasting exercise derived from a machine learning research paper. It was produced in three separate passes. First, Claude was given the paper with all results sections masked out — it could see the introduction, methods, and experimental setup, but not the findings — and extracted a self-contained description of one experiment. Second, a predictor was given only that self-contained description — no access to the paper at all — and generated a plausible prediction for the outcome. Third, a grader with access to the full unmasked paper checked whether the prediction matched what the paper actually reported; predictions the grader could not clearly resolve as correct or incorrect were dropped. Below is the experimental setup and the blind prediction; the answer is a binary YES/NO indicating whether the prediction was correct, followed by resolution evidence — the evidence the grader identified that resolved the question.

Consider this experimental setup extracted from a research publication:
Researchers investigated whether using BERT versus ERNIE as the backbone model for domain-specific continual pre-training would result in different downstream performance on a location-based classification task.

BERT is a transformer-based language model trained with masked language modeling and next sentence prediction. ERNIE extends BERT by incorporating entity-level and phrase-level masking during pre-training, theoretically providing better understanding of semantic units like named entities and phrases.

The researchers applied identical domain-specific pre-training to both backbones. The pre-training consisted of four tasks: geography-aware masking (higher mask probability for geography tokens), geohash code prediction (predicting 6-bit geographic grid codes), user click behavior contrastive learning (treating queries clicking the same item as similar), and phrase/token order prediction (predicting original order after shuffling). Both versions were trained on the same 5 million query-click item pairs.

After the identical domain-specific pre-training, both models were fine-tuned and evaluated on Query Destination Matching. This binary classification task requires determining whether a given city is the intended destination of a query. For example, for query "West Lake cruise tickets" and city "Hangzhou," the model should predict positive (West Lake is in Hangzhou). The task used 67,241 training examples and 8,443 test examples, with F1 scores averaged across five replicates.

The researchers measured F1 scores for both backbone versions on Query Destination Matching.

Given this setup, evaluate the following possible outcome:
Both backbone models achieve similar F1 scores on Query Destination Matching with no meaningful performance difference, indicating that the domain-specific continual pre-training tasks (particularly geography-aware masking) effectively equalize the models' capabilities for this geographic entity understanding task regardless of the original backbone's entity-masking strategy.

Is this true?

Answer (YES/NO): YES